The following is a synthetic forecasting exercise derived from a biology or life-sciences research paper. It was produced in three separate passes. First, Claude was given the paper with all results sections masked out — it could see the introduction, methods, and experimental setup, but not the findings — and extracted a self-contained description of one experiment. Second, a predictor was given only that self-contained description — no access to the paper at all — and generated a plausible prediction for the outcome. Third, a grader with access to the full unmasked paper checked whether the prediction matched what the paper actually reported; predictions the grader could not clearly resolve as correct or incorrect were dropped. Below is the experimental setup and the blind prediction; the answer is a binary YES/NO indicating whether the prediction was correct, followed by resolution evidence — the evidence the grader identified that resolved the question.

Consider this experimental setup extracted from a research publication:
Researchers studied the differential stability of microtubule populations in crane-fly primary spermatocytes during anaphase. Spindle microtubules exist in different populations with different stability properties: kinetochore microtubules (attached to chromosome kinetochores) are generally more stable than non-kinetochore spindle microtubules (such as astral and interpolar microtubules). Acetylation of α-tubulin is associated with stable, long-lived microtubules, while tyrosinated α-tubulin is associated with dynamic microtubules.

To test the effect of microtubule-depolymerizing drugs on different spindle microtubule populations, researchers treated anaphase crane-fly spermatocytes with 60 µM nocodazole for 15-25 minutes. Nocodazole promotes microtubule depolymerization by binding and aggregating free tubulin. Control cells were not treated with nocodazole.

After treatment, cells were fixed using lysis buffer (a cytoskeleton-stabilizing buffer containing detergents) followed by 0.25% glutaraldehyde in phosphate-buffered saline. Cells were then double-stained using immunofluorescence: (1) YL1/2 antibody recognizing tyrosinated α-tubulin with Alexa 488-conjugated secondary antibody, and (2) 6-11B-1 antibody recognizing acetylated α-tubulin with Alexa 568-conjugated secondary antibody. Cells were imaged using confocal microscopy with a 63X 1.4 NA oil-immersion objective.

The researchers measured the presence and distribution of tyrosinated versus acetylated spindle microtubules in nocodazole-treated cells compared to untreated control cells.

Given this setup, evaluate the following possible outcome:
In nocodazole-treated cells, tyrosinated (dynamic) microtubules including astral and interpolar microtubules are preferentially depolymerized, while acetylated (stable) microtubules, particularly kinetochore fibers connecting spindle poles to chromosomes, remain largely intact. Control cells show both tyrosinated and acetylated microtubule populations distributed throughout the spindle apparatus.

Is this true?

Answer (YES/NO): YES